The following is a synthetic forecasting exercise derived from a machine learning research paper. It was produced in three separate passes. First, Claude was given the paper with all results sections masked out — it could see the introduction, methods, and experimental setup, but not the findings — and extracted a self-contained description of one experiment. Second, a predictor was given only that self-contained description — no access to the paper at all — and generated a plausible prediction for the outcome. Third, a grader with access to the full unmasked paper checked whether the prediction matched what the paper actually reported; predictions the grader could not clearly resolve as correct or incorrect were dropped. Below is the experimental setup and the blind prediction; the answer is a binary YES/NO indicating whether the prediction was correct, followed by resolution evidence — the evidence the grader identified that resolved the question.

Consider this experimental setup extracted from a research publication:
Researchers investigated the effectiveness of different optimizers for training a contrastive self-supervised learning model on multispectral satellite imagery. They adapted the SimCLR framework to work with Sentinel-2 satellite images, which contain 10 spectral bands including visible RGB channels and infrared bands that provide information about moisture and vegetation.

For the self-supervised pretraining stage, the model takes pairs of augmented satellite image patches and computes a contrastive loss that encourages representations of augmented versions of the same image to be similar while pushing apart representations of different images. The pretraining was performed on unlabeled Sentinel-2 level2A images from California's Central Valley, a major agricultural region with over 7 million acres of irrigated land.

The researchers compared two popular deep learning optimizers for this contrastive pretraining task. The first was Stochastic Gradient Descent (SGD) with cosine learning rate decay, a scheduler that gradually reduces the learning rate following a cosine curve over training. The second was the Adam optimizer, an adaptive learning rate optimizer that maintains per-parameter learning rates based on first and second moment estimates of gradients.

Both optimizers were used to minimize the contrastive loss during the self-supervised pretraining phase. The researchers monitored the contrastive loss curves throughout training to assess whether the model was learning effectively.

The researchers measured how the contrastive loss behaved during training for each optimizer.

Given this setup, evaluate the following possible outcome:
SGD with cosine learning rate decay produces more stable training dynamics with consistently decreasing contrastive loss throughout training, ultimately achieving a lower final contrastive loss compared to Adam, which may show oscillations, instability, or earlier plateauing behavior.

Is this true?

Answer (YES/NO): NO